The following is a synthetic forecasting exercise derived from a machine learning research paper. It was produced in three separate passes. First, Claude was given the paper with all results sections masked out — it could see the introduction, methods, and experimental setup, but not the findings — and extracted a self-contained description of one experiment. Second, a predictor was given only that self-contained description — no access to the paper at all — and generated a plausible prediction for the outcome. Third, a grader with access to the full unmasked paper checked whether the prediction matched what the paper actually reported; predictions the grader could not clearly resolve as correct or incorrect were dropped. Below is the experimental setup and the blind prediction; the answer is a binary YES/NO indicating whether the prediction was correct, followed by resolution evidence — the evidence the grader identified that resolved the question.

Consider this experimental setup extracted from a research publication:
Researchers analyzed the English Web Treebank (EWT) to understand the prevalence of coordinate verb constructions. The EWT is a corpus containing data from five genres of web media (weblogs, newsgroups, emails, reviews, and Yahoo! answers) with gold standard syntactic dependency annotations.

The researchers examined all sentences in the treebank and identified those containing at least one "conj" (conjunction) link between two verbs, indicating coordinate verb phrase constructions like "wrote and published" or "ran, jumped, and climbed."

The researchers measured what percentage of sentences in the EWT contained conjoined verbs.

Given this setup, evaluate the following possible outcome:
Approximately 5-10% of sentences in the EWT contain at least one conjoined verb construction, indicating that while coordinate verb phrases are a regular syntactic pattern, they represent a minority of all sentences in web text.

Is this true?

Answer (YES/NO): NO